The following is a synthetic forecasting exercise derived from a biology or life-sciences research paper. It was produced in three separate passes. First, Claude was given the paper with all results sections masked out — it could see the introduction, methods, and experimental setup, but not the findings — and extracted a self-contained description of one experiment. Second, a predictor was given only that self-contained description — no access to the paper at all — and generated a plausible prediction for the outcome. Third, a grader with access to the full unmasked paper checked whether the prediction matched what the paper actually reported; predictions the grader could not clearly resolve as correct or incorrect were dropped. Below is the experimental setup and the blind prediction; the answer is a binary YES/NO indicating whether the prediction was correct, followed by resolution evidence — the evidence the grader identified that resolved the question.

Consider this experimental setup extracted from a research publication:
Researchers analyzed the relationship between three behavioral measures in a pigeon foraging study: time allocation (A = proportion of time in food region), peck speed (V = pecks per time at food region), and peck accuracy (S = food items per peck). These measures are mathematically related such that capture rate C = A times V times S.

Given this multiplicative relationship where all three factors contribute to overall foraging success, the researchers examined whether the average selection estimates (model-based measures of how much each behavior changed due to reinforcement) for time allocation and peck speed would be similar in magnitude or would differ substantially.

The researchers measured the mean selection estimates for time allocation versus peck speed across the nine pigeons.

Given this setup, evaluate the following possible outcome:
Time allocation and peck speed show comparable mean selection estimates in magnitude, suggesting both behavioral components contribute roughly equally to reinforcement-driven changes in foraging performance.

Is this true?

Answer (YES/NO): YES